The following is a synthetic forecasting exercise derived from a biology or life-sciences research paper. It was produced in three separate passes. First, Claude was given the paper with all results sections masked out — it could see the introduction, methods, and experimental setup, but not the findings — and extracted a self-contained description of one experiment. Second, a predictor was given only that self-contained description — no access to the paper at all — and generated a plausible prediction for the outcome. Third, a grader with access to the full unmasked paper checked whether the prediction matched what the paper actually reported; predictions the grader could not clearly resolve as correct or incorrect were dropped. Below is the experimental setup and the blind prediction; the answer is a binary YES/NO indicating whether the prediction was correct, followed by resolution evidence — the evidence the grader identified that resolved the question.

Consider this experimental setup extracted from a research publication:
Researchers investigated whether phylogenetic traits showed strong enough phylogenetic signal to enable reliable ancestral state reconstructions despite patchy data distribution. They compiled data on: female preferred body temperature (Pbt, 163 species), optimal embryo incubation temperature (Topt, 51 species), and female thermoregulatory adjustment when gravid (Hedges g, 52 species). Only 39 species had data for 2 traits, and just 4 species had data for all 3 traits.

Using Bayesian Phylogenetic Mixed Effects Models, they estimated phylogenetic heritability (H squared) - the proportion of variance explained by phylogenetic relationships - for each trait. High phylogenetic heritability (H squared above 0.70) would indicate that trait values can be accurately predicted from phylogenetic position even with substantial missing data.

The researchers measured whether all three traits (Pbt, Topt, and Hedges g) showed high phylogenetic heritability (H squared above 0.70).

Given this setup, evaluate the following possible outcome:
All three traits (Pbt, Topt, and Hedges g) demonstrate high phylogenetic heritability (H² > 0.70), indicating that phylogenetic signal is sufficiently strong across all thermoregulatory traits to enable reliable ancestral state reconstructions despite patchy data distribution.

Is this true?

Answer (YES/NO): YES